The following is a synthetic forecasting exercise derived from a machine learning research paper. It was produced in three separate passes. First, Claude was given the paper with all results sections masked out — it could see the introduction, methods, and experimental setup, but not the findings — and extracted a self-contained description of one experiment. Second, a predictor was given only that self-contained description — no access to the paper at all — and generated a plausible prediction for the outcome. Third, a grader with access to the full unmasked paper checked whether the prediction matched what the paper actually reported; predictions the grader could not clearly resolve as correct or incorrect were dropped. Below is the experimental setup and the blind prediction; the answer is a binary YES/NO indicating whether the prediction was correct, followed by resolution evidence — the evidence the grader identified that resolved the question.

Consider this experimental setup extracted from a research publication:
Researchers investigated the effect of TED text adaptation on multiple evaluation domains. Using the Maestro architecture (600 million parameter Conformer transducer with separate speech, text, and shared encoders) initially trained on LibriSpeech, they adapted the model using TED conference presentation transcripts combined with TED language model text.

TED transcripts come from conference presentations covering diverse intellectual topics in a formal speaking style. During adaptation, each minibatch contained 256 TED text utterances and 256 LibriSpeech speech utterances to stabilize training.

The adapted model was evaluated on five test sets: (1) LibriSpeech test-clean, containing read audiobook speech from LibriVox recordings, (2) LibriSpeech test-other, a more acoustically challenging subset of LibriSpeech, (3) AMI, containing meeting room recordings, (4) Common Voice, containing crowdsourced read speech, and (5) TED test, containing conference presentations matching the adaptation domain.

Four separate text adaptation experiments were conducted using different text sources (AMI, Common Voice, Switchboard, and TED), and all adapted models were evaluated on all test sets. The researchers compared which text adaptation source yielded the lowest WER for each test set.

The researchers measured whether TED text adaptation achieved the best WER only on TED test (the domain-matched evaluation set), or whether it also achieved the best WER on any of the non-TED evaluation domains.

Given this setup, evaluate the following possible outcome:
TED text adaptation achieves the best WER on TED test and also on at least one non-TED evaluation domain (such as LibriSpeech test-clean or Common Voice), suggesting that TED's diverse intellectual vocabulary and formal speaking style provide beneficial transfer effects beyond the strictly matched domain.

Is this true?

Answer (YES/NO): YES